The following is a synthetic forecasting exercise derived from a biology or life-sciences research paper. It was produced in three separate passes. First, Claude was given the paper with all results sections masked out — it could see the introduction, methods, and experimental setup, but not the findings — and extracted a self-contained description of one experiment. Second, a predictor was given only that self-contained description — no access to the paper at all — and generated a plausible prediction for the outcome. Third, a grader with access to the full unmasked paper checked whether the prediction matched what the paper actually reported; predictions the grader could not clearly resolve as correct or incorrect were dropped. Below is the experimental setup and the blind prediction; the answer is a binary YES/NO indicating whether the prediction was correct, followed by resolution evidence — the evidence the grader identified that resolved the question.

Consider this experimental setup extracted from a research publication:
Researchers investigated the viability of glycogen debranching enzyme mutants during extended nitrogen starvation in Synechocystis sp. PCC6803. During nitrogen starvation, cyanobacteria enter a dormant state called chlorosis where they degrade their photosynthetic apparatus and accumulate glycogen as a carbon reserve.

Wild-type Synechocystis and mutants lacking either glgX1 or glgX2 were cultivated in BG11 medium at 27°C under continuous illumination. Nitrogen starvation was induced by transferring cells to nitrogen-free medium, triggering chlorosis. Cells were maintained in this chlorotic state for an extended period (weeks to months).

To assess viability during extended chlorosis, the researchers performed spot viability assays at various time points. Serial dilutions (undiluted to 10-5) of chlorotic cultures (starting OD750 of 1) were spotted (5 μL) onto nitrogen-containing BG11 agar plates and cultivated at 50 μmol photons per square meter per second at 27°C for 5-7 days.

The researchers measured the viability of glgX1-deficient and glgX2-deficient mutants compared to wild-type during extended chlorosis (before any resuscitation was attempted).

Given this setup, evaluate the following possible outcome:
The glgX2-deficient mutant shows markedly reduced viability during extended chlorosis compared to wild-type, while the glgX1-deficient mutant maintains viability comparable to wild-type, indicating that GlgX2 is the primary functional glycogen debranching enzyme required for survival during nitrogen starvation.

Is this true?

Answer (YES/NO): NO